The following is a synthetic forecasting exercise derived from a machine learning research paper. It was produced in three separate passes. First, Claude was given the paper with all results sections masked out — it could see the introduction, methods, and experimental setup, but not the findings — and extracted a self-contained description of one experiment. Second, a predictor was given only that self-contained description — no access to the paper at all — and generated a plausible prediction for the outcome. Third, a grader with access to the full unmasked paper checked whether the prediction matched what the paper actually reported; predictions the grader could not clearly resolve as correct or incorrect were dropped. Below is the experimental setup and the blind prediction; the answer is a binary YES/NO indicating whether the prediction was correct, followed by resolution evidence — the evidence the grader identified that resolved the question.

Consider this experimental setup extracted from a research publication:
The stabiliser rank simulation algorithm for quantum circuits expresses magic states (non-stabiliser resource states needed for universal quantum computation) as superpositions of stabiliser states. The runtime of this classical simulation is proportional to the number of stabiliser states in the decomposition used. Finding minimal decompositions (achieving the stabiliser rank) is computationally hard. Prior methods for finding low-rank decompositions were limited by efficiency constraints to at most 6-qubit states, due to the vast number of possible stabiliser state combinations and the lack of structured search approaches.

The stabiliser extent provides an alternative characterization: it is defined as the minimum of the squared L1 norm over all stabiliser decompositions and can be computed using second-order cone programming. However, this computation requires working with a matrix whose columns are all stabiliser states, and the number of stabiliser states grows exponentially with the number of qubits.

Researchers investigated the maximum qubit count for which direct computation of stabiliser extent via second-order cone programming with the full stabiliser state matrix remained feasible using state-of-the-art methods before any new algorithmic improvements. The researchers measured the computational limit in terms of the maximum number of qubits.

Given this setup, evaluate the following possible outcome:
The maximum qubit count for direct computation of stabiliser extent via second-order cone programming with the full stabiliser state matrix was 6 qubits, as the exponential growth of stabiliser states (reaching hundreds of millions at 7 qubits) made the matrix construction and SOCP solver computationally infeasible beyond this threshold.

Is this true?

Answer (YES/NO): NO